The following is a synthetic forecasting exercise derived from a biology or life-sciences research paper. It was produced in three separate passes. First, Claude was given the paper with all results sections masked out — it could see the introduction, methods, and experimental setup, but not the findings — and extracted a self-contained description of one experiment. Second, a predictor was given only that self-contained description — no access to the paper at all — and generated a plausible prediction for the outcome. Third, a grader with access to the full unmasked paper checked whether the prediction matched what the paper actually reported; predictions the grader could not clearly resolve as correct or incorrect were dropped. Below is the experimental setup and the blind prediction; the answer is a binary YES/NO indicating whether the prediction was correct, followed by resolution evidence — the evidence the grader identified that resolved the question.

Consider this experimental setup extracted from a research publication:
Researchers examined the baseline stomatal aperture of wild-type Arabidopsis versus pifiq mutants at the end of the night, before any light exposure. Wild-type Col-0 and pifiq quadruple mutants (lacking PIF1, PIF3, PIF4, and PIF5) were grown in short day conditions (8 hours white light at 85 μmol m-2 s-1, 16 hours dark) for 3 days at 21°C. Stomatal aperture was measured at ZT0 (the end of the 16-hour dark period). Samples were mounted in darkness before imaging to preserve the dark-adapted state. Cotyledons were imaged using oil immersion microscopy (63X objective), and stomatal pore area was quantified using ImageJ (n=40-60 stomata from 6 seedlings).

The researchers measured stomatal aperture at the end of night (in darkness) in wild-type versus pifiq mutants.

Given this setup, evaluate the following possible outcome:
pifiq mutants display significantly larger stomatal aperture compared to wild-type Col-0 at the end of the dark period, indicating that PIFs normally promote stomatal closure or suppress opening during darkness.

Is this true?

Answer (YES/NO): NO